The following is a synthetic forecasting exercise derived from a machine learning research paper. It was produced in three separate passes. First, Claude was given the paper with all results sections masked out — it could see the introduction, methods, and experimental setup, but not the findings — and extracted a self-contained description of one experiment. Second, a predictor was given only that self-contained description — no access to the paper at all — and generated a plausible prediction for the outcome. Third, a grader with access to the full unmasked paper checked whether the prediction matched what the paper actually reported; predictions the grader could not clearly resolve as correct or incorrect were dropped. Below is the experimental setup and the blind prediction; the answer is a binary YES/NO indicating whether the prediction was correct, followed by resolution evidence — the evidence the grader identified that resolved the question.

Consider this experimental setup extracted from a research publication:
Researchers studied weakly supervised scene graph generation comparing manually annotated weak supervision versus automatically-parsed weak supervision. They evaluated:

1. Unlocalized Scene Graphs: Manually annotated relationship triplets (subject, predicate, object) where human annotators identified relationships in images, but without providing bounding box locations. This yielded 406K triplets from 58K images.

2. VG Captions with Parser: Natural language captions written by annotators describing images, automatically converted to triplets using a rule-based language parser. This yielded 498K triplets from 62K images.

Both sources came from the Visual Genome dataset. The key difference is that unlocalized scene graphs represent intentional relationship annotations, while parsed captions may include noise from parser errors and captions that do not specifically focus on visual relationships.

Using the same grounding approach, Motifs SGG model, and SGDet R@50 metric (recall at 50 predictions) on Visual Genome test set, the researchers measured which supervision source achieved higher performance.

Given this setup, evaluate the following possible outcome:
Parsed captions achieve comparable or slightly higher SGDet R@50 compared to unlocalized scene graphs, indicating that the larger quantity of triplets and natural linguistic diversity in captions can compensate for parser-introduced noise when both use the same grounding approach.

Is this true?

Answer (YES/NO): NO